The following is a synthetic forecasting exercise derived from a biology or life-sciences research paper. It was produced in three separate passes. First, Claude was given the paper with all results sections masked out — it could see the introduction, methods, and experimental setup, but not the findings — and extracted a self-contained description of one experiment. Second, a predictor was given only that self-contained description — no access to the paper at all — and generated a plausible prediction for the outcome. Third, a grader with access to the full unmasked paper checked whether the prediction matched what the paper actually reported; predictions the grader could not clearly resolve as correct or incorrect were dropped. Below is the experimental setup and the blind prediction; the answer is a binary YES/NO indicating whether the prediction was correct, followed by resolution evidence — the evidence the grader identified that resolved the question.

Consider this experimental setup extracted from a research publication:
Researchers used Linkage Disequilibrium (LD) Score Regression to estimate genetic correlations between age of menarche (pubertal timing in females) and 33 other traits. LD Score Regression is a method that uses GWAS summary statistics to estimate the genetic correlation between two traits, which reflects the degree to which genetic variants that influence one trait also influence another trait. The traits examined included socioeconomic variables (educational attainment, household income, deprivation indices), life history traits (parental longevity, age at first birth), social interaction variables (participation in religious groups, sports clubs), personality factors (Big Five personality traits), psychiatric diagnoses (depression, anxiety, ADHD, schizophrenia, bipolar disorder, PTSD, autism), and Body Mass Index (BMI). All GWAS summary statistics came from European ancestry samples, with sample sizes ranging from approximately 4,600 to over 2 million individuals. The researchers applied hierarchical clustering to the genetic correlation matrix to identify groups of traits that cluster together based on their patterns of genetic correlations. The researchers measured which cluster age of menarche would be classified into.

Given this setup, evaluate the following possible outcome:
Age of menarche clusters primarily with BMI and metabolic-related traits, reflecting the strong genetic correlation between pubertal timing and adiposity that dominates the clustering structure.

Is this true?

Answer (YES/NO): NO